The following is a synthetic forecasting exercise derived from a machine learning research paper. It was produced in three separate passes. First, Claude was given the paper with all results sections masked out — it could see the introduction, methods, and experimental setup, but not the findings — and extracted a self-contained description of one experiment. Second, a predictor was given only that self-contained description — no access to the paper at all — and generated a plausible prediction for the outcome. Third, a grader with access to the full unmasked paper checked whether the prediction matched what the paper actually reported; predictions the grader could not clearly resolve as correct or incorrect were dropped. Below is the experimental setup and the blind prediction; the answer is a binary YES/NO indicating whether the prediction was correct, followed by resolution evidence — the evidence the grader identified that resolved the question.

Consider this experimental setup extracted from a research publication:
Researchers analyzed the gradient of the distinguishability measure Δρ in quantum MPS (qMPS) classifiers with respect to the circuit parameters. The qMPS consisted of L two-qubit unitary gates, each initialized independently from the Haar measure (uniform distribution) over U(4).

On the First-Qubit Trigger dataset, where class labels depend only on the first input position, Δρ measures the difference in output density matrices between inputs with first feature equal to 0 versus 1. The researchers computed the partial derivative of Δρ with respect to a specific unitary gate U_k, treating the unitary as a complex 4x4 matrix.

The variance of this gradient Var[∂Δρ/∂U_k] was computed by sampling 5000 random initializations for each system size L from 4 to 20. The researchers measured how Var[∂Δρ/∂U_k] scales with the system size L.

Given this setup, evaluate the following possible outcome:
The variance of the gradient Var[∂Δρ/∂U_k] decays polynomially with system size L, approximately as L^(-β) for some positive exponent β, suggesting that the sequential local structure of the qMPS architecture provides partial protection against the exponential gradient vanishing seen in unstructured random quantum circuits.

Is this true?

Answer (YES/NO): NO